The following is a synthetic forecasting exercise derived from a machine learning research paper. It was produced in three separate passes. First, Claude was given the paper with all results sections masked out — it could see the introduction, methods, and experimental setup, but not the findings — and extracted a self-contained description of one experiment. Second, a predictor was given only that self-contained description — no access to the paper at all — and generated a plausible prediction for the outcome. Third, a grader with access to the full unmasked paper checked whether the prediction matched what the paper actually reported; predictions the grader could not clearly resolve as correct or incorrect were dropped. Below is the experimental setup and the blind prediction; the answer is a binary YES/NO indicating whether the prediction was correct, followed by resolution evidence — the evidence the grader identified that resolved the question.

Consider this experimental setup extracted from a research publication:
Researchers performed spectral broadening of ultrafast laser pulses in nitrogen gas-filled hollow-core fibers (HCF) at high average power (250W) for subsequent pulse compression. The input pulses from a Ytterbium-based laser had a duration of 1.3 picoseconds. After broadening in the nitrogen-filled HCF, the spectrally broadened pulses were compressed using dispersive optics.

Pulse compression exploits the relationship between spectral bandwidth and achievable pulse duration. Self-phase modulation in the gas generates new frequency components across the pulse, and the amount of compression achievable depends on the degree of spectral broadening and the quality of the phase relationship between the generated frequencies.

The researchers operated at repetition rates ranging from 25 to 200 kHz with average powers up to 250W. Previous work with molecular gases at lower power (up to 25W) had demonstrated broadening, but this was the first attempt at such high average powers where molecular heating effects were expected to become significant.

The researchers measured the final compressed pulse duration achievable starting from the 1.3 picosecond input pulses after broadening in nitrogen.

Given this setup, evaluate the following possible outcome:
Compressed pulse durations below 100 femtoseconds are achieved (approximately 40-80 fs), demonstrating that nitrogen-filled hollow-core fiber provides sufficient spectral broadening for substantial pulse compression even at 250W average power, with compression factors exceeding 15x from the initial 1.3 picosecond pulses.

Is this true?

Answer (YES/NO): NO